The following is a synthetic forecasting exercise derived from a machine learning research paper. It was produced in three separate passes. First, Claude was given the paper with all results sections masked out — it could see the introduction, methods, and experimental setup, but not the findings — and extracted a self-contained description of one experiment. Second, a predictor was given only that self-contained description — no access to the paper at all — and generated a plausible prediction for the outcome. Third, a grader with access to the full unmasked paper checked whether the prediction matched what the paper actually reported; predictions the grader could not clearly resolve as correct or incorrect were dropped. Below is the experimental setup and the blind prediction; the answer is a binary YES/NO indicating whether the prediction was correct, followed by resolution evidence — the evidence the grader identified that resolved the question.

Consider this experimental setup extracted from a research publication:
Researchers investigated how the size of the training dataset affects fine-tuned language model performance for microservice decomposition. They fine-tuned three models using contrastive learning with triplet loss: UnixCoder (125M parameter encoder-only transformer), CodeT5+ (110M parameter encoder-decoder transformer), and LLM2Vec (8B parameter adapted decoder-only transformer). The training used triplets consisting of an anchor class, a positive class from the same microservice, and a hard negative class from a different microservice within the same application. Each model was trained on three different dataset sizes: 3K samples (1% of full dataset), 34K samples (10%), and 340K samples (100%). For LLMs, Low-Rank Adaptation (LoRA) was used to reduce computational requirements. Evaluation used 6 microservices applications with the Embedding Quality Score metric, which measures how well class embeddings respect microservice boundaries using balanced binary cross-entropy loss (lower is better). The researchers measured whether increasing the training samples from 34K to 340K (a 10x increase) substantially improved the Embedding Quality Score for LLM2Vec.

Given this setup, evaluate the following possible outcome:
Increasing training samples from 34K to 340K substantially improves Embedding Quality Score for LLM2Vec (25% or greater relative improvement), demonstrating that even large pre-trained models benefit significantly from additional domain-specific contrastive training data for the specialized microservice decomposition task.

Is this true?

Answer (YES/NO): NO